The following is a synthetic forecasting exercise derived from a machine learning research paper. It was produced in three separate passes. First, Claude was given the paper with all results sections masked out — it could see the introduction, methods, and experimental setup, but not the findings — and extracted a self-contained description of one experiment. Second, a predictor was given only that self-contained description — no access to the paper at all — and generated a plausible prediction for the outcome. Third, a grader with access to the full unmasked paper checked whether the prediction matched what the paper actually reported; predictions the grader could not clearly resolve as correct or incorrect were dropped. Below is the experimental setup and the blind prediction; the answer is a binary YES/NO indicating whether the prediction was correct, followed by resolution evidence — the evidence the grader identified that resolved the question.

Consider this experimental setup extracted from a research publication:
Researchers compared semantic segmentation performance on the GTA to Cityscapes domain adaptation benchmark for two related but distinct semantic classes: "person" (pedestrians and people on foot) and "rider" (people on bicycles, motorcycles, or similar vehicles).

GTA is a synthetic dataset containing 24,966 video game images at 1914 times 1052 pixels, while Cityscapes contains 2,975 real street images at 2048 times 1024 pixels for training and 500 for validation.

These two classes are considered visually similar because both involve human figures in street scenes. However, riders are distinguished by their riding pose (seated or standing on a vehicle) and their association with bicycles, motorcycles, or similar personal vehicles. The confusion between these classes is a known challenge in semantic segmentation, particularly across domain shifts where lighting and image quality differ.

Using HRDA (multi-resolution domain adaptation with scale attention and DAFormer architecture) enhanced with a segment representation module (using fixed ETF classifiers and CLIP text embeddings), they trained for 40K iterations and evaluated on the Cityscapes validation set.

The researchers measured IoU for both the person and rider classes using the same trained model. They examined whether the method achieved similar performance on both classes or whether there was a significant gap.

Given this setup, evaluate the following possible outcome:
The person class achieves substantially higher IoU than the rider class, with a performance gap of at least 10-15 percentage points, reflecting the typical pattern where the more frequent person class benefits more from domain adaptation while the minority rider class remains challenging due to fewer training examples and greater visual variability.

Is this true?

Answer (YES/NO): YES